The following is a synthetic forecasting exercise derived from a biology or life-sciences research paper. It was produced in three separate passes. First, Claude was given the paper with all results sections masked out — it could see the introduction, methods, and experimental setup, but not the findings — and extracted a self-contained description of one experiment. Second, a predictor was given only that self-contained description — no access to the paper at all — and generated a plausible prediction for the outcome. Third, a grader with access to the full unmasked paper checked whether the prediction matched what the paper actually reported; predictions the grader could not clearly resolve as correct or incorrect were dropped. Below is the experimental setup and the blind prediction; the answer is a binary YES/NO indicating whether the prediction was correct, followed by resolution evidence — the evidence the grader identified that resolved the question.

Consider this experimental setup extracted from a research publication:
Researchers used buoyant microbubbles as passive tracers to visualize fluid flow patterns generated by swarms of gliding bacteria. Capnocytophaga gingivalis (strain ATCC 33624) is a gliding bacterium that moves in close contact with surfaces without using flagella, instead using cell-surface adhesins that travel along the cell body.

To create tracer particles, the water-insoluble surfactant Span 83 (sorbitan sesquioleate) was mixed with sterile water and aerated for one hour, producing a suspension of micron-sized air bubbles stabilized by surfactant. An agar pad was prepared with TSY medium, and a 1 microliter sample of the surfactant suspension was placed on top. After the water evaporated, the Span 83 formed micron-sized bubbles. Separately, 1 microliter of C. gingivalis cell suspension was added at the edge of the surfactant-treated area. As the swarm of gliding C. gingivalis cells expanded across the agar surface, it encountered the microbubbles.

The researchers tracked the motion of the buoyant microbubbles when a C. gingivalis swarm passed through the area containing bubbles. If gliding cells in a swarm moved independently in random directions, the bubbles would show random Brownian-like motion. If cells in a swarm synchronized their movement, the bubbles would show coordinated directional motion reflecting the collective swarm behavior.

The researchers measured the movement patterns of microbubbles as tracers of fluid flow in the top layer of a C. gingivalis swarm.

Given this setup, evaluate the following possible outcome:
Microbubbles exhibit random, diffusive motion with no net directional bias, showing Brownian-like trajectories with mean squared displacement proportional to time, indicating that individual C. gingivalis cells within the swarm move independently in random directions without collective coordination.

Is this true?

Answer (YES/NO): NO